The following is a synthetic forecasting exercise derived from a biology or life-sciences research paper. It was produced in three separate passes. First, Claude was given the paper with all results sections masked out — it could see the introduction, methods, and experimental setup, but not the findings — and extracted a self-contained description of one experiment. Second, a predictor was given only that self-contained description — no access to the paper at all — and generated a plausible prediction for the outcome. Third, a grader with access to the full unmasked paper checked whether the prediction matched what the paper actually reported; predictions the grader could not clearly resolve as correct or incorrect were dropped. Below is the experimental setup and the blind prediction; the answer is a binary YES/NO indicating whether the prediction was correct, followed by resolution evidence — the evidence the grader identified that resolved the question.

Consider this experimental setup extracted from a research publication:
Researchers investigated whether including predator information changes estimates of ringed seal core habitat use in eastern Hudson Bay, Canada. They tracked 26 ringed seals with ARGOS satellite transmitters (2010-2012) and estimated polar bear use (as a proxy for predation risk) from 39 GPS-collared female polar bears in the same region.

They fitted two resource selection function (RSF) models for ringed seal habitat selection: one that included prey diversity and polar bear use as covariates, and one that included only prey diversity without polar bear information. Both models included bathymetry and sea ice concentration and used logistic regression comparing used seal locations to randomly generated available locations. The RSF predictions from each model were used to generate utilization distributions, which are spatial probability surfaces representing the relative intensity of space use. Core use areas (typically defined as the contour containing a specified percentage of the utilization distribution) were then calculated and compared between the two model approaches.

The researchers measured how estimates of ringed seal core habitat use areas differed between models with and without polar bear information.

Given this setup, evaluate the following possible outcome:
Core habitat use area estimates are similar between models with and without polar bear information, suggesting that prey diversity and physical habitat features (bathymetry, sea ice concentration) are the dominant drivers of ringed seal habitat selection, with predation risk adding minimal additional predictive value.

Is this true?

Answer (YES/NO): NO